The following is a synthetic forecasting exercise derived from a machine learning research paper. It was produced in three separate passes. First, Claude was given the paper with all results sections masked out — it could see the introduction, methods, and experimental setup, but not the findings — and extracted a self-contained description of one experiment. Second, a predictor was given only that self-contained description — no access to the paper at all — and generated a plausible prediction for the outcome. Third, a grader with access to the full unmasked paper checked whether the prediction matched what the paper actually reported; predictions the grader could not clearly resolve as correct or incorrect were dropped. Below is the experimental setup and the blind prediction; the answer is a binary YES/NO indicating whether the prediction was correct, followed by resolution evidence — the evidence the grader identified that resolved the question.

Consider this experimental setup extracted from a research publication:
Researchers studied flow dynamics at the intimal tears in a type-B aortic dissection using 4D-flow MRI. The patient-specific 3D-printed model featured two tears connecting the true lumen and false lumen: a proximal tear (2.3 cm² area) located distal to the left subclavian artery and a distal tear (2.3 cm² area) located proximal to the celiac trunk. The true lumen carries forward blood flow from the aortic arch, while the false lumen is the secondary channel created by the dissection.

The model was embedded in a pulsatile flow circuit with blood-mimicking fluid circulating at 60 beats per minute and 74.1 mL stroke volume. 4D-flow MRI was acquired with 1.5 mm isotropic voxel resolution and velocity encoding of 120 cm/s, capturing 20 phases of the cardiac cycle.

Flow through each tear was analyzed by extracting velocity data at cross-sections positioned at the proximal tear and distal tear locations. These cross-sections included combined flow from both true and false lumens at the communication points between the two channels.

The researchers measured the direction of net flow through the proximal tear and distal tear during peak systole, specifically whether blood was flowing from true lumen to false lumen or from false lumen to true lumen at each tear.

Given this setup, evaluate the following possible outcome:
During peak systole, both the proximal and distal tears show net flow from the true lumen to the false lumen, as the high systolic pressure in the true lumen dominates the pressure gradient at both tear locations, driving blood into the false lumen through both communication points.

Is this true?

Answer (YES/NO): NO